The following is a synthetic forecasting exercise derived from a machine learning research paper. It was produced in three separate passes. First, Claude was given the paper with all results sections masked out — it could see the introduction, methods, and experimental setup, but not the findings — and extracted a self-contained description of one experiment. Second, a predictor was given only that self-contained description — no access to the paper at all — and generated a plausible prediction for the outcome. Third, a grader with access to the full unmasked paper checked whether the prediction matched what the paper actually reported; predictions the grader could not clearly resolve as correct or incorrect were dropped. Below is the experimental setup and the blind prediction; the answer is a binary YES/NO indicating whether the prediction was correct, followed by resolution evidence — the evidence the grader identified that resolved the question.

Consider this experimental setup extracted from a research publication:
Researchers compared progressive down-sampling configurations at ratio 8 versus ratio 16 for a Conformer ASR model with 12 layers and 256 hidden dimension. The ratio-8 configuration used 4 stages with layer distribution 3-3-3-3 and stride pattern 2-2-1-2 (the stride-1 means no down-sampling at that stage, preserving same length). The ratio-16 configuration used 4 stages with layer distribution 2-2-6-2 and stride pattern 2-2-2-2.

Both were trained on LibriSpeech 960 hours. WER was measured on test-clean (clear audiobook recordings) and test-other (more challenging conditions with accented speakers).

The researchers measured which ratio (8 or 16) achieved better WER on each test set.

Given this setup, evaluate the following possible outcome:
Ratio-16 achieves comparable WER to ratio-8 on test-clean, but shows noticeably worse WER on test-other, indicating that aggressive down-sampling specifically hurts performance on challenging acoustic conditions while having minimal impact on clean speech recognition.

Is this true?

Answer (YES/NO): NO